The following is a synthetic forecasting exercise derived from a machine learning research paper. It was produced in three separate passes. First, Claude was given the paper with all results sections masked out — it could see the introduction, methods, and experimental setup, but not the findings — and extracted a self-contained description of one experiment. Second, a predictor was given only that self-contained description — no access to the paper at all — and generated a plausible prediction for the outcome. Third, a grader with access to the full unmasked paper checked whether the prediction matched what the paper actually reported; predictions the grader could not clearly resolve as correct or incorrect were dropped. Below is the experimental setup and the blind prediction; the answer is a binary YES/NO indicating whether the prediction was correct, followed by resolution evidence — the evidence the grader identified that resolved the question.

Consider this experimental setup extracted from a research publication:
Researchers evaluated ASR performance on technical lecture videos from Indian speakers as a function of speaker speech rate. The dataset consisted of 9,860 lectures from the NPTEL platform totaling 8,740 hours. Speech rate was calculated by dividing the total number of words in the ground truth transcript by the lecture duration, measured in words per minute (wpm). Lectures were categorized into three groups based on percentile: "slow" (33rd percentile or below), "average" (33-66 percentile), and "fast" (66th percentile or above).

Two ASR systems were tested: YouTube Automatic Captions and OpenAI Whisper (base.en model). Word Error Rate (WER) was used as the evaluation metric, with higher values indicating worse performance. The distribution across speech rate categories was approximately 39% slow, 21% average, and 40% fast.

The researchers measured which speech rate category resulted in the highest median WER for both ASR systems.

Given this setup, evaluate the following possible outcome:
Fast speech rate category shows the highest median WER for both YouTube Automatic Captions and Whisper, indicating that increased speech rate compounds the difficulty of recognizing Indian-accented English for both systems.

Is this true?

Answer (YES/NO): NO